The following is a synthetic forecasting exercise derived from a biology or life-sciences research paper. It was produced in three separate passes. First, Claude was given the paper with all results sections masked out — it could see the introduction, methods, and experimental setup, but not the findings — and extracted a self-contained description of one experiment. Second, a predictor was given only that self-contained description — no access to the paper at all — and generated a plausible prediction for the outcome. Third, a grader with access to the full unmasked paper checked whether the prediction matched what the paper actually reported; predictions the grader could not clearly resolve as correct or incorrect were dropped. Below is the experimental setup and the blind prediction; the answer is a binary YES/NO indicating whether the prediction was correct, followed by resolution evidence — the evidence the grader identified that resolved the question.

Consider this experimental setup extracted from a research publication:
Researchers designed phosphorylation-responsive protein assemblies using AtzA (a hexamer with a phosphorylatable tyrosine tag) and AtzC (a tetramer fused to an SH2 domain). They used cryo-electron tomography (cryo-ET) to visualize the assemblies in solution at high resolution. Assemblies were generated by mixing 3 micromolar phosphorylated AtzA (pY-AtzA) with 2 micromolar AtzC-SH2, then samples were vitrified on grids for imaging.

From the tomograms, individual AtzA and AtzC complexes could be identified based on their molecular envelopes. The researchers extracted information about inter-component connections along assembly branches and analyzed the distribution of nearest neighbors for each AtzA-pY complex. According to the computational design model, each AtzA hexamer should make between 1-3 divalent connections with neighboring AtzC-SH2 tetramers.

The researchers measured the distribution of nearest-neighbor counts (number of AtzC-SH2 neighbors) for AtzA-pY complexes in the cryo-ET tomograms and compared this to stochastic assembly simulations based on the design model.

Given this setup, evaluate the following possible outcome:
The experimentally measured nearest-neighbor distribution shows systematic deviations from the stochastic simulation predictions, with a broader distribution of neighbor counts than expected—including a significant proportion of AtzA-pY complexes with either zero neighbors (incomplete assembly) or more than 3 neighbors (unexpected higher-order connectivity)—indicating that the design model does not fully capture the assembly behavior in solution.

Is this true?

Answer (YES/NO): NO